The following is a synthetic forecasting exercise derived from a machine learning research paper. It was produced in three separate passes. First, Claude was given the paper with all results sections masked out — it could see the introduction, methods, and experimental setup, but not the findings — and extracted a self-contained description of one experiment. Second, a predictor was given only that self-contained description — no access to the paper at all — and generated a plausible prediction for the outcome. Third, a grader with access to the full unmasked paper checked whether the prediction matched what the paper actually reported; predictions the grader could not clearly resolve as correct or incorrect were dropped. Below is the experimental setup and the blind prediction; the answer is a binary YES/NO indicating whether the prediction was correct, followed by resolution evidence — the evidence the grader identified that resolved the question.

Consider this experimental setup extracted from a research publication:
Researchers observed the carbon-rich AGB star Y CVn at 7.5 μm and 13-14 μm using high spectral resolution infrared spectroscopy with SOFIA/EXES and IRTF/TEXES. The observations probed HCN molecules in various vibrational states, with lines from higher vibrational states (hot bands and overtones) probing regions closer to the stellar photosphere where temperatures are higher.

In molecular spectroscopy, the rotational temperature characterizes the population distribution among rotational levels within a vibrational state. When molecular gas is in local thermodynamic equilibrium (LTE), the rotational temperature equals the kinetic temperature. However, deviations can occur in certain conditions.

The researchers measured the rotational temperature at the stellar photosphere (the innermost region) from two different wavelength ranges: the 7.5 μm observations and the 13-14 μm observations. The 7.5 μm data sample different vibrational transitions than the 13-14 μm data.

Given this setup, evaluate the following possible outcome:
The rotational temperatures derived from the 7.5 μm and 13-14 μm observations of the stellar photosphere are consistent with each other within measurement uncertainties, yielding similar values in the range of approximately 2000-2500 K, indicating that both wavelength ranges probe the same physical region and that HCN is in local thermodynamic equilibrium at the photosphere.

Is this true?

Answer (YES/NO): NO